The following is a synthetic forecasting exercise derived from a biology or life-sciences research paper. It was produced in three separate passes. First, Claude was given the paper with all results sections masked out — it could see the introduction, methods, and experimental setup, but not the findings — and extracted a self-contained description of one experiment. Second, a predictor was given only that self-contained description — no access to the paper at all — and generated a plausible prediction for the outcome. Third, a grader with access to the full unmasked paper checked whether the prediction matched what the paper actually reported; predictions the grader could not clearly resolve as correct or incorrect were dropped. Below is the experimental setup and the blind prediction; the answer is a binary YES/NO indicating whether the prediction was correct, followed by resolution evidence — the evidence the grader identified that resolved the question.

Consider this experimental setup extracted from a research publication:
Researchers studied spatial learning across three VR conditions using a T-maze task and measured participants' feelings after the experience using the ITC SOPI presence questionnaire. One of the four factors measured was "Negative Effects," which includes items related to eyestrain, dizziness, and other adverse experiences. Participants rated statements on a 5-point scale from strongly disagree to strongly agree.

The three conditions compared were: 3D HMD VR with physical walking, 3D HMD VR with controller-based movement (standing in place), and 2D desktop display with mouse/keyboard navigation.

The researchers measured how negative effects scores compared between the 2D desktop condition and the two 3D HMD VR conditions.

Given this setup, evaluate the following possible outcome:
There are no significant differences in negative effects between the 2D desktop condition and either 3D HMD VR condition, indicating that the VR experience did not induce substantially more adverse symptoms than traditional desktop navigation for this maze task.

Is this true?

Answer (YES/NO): NO